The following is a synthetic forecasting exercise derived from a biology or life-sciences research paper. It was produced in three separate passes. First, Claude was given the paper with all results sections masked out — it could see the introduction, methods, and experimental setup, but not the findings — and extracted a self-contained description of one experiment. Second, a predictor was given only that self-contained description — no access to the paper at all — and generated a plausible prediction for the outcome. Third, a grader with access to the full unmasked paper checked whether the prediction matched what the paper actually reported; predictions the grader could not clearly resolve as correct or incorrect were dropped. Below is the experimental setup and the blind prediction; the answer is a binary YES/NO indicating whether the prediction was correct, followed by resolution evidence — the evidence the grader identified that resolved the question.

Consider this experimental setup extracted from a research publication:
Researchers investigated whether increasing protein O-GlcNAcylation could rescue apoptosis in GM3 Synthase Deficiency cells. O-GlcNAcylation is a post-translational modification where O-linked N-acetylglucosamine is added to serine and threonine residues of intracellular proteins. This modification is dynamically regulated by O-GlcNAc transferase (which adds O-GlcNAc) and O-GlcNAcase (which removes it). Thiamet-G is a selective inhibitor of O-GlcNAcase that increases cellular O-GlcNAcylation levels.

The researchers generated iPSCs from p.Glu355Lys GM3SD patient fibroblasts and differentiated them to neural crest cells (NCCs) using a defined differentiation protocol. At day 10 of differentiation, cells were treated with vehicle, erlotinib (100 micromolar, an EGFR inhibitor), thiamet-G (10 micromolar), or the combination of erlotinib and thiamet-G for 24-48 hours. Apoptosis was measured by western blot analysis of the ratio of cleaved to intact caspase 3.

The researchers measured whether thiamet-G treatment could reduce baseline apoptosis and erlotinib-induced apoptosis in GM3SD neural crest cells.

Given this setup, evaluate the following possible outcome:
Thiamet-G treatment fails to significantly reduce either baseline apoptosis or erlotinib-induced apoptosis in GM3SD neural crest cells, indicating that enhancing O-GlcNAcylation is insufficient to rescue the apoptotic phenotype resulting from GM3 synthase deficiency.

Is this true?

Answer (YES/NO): NO